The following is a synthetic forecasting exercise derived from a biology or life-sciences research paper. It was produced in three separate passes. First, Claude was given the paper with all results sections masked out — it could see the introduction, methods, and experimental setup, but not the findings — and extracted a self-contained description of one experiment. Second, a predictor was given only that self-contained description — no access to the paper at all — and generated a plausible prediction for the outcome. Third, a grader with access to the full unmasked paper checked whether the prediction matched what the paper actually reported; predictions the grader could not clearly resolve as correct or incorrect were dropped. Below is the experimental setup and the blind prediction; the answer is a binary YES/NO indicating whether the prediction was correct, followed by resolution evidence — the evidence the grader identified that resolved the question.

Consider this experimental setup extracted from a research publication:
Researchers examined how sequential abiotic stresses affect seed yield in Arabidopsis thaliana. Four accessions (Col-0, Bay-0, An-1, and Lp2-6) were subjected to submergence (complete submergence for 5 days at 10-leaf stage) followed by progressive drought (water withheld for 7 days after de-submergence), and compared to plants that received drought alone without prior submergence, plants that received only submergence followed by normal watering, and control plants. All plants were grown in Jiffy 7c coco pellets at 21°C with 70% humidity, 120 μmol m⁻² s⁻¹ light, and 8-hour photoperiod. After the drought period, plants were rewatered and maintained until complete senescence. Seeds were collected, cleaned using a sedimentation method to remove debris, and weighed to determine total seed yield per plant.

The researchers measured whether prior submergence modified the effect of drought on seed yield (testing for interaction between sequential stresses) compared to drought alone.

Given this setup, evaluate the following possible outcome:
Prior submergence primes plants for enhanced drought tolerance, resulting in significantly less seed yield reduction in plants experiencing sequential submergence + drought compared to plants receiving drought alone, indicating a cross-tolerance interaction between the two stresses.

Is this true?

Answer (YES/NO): NO